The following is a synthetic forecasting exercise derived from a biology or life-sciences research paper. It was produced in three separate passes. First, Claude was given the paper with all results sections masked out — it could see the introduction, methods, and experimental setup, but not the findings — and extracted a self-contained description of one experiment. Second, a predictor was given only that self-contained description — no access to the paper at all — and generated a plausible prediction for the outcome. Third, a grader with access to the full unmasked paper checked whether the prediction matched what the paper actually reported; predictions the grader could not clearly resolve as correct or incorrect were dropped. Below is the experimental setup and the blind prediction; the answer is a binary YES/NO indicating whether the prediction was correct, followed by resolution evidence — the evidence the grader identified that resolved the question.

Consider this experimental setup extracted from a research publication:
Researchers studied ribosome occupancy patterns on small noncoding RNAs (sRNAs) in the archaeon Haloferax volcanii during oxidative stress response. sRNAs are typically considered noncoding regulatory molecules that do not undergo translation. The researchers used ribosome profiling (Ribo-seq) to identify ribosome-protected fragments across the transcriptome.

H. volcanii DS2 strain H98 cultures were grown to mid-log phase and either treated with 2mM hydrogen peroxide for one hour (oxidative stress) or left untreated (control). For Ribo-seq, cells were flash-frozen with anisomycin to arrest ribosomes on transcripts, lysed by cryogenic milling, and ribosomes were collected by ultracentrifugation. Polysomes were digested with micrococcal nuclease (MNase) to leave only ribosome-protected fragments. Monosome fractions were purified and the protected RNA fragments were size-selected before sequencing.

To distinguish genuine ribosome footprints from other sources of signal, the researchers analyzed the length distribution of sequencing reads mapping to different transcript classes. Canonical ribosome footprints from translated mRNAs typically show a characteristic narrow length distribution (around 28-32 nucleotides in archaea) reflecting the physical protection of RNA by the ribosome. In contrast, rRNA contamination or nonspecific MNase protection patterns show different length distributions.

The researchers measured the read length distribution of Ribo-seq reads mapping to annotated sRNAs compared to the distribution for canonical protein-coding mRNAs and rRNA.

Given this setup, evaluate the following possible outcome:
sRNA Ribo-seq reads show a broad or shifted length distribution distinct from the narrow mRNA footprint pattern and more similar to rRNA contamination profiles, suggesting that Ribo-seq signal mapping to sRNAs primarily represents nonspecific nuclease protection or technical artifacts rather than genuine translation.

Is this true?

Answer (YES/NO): NO